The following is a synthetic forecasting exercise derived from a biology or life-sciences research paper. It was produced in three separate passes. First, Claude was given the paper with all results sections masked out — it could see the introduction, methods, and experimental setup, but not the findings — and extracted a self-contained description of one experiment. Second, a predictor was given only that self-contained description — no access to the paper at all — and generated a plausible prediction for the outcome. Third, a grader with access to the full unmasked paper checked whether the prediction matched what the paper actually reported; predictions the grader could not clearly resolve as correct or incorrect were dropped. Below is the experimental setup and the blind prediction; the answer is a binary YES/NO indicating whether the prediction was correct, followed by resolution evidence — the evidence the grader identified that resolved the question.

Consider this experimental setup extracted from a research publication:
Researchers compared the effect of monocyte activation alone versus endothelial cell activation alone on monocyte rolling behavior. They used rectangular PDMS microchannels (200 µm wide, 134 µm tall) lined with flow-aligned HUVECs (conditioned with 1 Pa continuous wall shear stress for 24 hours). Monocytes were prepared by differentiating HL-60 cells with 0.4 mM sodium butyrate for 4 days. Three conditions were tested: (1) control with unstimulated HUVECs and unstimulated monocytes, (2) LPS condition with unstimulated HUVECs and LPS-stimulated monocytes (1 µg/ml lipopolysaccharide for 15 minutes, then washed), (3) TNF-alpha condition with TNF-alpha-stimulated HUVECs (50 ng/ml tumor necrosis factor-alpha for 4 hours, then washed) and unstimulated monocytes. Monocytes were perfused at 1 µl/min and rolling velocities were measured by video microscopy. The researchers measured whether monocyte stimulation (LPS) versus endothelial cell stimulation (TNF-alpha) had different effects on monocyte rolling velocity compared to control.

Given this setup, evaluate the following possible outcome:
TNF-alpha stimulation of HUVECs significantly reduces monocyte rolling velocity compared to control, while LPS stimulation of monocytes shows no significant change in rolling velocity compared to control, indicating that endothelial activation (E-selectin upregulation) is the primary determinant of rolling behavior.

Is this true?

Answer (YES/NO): NO